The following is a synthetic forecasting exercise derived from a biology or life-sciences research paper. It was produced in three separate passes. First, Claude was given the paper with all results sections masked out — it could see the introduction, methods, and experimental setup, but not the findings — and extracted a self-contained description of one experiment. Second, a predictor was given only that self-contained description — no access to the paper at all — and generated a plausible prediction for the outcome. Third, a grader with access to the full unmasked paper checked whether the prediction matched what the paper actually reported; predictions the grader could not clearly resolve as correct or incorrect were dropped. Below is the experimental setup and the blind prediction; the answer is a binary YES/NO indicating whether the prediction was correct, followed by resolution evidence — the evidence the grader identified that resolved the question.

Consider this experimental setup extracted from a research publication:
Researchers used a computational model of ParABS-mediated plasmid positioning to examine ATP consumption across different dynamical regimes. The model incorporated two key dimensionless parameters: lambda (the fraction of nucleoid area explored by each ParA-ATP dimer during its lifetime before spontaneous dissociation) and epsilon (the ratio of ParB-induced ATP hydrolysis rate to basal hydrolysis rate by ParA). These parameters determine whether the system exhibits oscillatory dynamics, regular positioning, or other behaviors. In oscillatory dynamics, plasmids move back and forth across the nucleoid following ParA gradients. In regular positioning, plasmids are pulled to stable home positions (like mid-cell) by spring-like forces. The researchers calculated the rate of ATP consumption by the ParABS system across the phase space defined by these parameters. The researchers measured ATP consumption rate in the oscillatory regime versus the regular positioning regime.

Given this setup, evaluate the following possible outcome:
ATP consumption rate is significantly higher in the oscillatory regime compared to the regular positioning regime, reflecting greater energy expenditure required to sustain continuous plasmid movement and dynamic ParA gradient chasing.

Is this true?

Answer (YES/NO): NO